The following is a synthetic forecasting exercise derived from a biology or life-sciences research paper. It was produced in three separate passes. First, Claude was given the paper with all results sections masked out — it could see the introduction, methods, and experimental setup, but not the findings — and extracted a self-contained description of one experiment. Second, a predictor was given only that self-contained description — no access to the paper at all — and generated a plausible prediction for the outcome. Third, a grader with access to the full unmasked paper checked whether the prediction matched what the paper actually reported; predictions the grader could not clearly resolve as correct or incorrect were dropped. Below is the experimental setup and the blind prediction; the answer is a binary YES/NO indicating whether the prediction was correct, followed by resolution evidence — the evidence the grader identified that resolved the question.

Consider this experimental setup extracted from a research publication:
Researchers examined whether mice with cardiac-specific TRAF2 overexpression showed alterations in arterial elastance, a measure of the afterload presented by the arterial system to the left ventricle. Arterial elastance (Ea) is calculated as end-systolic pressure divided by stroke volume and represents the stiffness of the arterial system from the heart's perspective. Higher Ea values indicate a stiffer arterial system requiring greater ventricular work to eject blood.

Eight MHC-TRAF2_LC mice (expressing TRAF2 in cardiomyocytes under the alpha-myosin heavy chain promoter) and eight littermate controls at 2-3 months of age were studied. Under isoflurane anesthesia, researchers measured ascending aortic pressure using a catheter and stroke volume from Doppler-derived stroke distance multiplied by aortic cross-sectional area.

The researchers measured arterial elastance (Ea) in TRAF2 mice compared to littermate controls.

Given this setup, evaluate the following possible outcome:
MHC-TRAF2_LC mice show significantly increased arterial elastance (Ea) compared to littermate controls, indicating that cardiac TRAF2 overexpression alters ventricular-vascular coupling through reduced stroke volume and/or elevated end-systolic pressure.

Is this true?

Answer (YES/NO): NO